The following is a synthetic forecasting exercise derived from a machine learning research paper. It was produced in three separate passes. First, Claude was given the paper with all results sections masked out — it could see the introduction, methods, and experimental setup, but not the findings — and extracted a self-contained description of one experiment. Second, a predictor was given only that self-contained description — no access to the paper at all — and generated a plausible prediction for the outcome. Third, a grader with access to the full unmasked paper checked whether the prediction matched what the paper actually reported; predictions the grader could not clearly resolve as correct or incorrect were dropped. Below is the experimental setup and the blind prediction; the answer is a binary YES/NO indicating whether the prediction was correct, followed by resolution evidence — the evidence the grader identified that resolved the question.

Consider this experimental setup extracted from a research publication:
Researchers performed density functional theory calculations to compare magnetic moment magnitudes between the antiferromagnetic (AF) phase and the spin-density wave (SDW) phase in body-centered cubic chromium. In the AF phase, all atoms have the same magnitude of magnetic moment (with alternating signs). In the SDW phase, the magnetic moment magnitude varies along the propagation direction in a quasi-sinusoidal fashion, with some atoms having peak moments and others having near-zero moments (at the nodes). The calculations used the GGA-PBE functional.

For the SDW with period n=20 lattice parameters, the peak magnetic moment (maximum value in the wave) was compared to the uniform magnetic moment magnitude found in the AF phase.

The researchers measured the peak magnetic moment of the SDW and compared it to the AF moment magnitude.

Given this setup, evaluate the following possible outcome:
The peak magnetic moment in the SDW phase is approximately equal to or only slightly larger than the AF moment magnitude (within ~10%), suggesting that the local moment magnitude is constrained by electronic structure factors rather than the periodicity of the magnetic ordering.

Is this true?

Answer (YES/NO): YES